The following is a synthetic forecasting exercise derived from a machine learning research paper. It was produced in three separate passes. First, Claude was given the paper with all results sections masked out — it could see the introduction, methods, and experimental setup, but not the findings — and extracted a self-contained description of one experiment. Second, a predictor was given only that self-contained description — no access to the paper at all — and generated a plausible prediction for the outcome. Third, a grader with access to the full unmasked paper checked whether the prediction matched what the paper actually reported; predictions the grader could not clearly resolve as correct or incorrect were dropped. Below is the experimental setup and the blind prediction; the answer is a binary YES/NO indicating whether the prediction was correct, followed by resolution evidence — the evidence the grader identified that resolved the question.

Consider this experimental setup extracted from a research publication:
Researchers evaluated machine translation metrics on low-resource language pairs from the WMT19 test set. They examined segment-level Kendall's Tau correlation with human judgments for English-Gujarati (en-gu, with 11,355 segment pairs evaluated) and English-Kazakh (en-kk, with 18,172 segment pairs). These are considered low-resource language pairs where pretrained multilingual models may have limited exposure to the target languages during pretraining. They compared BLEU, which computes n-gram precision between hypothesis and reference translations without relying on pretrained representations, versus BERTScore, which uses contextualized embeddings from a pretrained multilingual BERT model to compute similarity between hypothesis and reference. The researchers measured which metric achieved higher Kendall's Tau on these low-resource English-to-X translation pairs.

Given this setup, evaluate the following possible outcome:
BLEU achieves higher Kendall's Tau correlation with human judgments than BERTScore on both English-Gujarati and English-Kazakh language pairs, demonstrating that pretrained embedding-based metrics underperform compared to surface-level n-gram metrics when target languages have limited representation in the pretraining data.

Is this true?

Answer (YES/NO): NO